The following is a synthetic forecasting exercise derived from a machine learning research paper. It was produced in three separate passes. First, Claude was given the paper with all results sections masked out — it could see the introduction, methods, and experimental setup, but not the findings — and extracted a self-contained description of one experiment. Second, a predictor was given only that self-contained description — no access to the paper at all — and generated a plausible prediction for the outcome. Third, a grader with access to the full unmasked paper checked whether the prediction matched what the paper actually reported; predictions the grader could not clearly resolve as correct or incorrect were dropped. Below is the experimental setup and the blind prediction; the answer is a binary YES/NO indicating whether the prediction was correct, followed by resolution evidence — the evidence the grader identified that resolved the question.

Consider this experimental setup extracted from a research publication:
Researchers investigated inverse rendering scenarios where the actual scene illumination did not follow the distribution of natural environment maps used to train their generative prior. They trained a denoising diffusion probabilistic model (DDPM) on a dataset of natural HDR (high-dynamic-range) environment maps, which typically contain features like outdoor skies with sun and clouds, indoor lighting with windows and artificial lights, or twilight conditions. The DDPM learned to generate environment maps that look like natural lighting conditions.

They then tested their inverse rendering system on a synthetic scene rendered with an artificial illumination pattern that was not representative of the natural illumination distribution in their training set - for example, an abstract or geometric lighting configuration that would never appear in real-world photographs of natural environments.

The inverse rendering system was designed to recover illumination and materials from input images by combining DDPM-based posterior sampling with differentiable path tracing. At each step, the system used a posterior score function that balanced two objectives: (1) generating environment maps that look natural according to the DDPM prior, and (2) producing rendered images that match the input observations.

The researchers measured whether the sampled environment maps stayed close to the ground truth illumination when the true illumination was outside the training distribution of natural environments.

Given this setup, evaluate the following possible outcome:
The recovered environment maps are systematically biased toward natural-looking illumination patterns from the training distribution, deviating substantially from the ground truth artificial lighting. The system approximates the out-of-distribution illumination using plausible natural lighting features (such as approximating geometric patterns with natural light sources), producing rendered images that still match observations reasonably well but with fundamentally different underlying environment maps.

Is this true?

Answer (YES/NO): YES